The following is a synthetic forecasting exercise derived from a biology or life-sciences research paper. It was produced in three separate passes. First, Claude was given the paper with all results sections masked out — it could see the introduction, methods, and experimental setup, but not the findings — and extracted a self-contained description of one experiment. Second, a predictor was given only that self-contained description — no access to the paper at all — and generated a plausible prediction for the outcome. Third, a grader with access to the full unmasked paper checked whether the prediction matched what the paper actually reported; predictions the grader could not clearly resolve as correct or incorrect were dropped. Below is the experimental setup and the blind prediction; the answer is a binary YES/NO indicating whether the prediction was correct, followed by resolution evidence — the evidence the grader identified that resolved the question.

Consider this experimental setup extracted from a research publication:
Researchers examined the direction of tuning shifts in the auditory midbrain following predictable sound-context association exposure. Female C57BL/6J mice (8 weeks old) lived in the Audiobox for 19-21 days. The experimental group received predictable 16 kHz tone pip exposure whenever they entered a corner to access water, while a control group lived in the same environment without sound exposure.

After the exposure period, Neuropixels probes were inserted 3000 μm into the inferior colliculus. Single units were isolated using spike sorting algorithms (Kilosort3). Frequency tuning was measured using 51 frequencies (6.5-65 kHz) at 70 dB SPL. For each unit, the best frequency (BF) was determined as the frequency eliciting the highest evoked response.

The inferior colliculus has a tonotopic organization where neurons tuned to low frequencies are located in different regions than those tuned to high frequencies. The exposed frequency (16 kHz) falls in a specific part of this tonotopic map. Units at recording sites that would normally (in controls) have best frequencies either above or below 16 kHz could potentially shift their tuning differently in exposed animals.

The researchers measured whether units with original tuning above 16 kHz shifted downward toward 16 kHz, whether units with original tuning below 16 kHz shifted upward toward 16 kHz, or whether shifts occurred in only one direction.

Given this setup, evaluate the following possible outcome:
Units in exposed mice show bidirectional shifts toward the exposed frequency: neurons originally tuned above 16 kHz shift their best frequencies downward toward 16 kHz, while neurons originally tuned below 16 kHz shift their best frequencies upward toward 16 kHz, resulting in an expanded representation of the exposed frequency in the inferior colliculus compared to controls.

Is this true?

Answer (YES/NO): NO